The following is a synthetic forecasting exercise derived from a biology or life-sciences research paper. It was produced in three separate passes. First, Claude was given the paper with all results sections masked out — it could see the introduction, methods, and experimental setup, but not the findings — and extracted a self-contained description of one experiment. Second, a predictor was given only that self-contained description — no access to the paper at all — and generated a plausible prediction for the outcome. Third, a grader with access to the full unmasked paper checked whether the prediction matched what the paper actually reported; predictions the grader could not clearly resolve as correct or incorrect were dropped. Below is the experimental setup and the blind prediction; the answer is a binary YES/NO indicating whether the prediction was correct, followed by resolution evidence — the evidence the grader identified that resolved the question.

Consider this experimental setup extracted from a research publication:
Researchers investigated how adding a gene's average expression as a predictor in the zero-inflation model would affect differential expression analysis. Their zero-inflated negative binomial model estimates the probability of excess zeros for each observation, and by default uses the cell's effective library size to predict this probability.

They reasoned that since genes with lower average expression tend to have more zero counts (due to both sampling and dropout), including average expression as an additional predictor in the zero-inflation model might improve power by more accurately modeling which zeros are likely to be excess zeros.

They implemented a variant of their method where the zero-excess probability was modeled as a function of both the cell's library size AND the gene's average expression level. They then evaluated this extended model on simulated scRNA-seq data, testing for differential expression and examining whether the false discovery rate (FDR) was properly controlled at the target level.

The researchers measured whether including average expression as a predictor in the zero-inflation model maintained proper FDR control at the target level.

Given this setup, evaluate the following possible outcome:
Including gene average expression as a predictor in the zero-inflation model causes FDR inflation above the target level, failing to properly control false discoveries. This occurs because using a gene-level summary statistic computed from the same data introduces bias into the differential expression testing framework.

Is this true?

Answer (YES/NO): YES